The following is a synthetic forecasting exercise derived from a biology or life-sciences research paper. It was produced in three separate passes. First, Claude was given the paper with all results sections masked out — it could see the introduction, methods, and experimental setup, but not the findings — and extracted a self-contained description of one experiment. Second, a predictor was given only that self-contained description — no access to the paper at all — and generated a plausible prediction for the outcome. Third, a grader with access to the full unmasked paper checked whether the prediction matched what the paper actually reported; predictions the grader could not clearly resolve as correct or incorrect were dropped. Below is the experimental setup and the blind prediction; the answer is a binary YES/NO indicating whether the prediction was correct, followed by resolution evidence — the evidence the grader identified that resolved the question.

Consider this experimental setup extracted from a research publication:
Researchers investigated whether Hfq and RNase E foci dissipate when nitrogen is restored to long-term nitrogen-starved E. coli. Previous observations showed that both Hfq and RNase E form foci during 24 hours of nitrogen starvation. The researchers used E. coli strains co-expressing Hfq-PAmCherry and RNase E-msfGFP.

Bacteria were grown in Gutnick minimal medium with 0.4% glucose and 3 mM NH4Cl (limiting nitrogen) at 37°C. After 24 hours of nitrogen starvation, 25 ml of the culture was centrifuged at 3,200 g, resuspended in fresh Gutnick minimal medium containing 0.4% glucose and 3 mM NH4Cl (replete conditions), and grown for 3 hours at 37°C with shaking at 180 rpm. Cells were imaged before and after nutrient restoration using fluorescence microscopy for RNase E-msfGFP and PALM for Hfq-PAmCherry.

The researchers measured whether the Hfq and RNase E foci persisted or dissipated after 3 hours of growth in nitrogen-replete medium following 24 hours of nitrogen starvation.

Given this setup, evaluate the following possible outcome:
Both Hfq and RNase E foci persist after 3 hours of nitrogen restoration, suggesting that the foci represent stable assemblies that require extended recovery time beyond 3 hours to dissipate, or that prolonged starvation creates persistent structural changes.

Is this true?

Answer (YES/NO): NO